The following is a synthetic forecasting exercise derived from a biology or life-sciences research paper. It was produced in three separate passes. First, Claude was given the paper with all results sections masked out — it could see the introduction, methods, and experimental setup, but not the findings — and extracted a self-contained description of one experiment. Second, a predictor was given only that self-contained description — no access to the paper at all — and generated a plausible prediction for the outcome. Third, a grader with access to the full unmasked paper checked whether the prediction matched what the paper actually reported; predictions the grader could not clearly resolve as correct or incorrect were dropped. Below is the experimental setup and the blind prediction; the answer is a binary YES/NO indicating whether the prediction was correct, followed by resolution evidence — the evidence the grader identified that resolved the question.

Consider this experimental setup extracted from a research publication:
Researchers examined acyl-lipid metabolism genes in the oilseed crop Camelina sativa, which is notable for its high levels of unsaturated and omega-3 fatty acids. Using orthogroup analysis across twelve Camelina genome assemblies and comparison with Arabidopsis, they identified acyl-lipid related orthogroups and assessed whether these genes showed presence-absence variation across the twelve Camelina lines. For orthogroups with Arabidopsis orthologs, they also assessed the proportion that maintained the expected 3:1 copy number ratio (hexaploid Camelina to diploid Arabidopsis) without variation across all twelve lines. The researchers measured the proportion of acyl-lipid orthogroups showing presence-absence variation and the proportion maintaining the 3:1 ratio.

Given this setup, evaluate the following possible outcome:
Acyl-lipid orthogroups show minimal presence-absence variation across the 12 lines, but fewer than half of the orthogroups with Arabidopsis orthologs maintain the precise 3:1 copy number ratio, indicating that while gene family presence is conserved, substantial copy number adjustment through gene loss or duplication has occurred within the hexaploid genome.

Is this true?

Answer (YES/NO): NO